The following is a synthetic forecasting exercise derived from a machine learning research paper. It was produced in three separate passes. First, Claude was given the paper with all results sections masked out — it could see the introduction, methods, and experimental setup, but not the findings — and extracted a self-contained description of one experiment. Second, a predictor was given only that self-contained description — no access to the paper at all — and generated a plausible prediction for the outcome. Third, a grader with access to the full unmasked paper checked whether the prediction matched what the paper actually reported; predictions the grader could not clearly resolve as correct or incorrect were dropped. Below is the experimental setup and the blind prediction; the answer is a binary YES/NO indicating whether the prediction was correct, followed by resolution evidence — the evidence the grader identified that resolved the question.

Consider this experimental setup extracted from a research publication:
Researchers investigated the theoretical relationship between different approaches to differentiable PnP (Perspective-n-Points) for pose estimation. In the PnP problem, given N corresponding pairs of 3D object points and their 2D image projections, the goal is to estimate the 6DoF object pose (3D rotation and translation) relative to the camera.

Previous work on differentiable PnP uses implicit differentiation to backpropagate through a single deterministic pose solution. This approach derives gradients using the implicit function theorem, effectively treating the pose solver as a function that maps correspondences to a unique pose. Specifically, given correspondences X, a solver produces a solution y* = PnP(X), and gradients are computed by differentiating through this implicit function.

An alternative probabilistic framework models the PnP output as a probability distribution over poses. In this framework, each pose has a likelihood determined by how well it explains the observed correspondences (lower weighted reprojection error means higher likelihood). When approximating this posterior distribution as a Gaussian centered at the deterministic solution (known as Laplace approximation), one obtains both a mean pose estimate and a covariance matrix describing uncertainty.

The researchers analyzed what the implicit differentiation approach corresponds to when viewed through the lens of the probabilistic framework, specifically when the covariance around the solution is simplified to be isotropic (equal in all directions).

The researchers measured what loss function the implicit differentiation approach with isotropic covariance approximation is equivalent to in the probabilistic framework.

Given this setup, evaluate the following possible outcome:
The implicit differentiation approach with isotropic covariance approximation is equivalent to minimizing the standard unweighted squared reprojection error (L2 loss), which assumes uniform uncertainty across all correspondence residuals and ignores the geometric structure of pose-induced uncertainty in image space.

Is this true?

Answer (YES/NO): NO